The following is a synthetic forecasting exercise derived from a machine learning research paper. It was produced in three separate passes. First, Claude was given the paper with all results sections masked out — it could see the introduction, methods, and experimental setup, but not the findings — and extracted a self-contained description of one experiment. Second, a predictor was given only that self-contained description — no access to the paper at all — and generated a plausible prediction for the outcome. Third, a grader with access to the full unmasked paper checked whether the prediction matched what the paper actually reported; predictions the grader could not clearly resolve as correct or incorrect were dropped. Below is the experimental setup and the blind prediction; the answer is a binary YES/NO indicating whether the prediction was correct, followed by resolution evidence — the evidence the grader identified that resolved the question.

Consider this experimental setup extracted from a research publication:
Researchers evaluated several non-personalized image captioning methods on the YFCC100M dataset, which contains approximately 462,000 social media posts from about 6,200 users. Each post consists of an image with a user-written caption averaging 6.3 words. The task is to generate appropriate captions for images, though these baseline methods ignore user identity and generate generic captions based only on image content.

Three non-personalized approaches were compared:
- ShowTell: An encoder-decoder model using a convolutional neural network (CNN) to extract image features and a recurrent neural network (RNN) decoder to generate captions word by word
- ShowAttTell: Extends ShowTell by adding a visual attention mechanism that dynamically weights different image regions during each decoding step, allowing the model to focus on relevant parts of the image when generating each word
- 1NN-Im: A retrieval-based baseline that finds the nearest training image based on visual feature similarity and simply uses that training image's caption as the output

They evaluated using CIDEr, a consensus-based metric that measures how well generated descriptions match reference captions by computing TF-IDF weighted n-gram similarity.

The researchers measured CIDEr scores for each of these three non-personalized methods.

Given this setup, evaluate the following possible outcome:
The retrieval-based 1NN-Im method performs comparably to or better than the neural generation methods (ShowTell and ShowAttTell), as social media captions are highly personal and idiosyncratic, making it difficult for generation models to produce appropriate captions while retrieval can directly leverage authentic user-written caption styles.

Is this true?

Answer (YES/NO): NO